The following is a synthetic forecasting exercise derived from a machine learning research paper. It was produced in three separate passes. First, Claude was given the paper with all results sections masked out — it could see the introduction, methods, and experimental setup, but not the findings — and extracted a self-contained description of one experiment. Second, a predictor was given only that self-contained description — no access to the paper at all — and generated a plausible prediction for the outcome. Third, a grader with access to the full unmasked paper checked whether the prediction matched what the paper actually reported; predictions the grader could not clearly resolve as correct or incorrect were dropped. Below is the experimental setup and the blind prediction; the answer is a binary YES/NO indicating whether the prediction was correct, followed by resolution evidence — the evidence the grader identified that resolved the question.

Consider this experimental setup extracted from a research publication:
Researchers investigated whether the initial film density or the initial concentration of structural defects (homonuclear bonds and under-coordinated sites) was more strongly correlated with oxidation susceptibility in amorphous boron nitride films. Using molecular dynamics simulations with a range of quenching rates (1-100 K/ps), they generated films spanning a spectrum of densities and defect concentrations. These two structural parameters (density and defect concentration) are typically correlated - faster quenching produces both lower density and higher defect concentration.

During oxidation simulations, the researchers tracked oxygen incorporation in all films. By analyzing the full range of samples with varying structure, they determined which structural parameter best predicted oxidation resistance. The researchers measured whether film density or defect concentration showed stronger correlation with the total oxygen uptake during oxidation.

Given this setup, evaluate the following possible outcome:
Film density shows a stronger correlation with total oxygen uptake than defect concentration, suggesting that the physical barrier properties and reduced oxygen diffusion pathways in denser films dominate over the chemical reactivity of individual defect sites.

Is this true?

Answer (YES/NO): NO